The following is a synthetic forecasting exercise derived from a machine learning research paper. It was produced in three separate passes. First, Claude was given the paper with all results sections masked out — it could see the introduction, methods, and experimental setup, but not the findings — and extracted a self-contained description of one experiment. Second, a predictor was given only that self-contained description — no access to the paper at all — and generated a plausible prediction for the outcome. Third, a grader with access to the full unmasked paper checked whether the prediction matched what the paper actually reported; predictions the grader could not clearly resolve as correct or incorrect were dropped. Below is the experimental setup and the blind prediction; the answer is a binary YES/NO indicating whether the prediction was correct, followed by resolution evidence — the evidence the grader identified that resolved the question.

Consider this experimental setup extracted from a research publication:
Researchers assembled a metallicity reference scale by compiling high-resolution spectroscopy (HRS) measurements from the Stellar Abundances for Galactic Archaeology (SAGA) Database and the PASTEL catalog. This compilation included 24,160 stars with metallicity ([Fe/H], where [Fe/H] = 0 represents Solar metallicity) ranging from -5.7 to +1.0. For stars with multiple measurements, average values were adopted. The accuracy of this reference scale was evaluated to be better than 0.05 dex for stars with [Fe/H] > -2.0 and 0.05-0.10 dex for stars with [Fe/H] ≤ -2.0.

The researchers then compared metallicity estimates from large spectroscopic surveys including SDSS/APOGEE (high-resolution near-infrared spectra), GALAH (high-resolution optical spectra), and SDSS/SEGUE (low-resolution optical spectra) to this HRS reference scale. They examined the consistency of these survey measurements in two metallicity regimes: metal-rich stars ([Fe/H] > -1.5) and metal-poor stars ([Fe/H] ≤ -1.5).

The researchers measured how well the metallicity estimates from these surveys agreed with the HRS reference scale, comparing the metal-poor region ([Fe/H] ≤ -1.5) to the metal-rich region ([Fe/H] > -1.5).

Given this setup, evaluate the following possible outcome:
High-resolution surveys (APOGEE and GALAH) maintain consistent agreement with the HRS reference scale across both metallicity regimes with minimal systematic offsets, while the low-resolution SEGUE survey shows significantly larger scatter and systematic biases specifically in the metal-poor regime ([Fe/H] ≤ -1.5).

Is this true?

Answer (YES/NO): NO